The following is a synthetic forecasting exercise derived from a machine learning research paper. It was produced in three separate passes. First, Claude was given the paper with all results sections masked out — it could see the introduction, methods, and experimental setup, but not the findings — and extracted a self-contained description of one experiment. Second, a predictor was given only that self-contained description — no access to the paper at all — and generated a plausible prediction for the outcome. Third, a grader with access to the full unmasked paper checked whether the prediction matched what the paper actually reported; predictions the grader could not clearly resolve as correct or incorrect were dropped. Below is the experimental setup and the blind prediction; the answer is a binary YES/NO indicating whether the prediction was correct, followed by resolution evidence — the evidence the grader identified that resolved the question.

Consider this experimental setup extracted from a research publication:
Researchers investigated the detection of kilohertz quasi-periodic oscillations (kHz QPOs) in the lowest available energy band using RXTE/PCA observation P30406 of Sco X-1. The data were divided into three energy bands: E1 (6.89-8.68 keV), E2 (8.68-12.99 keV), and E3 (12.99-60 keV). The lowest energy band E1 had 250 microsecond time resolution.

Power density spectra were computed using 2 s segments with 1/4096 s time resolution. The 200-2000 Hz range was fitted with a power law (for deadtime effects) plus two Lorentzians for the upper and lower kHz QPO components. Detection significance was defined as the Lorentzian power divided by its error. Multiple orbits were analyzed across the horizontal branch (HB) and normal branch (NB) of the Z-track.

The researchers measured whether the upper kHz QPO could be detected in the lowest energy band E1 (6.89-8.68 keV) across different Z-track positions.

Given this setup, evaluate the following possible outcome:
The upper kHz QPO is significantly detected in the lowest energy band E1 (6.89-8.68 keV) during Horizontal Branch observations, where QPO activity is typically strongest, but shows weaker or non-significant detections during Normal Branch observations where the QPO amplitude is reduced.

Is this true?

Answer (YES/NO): NO